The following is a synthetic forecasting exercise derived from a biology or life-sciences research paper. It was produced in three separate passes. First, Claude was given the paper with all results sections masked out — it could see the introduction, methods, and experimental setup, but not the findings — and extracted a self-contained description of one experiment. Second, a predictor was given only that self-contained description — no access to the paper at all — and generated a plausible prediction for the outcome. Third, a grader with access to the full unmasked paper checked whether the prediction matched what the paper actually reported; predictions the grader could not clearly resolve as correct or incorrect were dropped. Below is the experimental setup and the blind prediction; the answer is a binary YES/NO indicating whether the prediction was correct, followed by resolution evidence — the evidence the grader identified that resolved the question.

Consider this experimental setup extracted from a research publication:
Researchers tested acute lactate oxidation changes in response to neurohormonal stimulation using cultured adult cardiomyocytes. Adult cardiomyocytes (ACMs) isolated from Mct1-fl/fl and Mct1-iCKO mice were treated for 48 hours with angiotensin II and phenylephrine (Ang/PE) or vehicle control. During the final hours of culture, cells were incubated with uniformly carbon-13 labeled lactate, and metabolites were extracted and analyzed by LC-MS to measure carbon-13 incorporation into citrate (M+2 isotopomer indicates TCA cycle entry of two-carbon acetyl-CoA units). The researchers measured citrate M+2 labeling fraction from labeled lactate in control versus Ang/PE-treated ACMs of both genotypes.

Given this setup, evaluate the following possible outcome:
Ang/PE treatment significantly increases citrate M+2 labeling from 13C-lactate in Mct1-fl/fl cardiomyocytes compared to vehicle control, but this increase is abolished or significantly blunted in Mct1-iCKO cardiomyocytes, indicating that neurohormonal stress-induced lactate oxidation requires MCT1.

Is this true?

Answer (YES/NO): YES